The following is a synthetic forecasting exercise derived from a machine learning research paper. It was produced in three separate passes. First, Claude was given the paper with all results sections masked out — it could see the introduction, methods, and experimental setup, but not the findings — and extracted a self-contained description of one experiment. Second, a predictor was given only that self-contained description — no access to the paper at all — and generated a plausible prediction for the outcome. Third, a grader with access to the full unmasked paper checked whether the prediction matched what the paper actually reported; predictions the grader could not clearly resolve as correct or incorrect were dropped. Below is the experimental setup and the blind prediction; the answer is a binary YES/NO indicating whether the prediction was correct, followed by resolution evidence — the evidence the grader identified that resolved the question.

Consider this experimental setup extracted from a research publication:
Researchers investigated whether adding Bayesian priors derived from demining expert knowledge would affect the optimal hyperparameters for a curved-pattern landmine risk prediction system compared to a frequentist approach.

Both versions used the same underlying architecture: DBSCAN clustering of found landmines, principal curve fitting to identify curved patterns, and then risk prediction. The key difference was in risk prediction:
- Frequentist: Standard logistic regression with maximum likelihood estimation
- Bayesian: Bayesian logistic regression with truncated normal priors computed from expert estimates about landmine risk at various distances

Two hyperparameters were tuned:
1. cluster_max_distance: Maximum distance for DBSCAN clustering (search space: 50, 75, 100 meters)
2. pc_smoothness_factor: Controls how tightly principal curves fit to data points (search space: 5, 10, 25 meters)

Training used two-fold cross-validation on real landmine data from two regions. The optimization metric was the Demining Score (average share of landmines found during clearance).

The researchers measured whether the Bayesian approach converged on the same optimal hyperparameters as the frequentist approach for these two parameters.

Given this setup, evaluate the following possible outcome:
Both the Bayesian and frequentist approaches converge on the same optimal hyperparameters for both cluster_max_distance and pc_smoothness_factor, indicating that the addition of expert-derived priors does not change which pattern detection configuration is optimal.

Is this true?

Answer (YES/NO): NO